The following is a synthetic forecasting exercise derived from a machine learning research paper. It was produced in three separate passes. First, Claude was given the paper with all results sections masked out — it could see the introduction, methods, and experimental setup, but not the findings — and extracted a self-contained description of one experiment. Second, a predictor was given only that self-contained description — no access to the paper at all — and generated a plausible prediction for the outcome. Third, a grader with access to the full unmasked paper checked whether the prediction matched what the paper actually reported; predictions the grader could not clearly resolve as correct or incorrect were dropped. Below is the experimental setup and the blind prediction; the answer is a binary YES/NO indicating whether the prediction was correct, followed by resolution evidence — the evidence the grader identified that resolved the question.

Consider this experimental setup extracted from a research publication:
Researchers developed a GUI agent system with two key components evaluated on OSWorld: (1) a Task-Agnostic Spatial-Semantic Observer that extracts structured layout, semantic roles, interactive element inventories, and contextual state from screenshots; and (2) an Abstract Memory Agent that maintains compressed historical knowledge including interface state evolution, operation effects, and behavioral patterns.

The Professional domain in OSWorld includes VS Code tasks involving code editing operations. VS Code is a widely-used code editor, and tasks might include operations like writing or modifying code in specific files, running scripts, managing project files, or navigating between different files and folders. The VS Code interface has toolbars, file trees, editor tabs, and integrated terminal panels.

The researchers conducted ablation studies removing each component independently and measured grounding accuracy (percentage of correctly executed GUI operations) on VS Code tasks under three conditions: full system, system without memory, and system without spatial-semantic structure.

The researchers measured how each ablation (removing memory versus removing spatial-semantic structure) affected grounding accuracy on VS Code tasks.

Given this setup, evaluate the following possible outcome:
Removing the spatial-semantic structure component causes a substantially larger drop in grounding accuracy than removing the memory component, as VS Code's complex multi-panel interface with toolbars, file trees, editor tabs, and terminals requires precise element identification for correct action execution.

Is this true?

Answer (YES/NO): NO